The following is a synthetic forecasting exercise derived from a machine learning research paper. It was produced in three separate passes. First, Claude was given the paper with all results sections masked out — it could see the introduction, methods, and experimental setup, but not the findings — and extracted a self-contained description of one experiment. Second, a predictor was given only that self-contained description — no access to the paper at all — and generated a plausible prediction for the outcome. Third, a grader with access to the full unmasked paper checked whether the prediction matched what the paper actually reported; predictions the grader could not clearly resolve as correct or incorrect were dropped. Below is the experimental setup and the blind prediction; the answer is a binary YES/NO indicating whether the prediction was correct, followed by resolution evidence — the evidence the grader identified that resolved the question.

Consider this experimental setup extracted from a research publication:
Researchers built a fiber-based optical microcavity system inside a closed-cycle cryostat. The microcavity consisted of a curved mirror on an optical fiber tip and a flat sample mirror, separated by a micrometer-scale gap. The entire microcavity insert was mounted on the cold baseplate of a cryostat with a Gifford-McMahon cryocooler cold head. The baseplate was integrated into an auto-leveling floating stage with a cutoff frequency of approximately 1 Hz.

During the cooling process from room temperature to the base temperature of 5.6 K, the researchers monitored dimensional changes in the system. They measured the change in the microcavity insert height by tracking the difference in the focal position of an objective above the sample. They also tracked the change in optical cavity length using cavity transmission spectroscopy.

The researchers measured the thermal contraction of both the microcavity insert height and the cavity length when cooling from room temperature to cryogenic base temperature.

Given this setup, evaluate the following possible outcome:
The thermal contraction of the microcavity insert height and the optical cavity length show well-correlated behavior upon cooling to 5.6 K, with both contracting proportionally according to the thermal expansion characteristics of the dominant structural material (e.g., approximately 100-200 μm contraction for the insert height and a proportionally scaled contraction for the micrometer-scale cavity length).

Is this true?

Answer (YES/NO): NO